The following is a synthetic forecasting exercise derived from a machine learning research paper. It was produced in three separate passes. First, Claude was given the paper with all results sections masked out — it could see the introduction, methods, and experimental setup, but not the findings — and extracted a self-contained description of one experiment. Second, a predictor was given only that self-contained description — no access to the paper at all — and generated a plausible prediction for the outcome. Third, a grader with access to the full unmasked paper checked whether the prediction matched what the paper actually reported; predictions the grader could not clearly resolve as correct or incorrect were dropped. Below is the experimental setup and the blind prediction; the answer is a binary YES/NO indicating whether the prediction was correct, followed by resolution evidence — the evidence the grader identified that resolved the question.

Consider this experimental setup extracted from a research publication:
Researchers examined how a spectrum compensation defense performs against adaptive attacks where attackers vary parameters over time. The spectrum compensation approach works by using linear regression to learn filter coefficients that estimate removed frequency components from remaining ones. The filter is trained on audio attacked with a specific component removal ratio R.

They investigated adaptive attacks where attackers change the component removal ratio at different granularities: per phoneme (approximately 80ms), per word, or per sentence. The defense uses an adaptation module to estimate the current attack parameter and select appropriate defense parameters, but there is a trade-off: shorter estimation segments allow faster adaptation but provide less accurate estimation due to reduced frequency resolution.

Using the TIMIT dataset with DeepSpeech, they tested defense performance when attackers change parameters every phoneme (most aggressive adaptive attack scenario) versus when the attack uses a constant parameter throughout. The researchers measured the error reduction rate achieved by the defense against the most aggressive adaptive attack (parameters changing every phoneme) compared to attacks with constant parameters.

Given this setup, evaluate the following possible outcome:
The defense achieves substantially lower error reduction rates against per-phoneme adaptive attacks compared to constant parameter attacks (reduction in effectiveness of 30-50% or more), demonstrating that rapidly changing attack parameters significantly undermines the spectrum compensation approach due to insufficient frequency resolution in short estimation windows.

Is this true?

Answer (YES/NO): NO